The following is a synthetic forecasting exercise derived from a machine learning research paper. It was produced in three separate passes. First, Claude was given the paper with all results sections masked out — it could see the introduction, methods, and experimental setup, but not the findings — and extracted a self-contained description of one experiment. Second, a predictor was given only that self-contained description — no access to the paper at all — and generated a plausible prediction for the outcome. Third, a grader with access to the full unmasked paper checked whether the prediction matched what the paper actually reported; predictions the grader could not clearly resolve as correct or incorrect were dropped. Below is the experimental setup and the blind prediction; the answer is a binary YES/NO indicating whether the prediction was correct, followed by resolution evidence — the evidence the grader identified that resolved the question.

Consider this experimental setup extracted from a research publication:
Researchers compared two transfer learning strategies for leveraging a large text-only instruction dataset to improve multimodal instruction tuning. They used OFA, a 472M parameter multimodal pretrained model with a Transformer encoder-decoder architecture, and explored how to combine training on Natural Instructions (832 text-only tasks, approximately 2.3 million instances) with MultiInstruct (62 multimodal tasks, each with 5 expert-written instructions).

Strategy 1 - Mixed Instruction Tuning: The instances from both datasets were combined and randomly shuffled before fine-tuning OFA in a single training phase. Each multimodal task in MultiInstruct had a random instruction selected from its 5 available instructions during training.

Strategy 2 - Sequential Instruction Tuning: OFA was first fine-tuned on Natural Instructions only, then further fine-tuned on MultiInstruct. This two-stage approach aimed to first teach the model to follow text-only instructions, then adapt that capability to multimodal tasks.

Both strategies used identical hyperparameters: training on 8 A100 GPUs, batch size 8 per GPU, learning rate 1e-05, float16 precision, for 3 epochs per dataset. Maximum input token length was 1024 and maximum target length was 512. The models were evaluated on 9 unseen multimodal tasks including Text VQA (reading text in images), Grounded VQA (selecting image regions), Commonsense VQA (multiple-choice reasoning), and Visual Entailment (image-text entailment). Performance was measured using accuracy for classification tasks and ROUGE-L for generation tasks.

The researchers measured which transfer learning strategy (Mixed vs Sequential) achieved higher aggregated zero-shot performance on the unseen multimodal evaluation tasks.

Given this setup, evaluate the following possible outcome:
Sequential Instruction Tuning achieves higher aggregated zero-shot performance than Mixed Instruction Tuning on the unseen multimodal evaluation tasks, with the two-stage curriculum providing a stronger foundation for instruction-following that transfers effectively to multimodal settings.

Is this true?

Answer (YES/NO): NO